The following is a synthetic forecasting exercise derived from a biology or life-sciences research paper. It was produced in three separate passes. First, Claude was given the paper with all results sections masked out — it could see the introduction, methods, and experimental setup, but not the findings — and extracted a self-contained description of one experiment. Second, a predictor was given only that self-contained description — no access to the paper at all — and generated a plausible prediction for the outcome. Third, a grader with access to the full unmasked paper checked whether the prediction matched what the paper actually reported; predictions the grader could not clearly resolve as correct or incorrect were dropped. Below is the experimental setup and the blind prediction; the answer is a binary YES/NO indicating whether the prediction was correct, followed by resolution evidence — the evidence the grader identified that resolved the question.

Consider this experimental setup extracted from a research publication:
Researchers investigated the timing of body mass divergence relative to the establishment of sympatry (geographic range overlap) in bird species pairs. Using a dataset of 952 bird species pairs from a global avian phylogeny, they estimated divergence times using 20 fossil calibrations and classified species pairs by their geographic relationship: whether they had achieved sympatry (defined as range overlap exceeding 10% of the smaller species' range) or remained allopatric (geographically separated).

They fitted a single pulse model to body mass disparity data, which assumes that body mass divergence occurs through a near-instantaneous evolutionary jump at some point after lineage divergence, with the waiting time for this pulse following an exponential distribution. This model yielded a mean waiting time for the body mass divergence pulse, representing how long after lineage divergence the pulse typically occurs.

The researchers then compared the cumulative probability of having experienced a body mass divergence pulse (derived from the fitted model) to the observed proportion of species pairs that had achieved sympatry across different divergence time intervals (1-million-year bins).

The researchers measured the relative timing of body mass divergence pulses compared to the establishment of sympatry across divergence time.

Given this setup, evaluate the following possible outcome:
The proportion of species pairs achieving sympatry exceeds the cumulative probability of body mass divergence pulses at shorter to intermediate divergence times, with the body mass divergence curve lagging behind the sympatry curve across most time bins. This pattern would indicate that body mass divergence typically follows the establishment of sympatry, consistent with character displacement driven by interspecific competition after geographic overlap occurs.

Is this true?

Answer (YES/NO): NO